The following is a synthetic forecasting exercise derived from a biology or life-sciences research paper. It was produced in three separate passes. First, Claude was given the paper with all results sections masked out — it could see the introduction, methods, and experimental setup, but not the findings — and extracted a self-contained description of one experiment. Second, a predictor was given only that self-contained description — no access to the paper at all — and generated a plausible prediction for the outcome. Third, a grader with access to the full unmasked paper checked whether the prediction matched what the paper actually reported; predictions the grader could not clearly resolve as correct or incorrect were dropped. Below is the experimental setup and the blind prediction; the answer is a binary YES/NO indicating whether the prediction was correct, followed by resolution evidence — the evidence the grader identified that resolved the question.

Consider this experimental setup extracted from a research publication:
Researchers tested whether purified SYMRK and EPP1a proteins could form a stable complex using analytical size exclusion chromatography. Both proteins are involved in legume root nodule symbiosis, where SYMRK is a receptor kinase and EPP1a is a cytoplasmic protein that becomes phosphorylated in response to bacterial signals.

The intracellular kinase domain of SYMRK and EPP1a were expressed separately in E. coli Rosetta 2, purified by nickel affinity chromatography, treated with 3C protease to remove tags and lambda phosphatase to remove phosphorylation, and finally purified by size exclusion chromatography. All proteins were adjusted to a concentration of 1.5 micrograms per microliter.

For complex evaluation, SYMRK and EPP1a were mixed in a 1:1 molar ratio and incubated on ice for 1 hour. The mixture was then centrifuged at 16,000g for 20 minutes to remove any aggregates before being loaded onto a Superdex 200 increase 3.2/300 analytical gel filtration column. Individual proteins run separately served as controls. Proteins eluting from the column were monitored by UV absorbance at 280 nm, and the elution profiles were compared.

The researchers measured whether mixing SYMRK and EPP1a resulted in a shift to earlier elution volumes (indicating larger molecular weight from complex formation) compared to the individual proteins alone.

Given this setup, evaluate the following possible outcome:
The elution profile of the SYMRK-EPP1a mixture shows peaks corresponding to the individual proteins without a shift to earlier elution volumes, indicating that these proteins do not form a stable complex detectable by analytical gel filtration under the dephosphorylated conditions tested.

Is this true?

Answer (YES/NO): YES